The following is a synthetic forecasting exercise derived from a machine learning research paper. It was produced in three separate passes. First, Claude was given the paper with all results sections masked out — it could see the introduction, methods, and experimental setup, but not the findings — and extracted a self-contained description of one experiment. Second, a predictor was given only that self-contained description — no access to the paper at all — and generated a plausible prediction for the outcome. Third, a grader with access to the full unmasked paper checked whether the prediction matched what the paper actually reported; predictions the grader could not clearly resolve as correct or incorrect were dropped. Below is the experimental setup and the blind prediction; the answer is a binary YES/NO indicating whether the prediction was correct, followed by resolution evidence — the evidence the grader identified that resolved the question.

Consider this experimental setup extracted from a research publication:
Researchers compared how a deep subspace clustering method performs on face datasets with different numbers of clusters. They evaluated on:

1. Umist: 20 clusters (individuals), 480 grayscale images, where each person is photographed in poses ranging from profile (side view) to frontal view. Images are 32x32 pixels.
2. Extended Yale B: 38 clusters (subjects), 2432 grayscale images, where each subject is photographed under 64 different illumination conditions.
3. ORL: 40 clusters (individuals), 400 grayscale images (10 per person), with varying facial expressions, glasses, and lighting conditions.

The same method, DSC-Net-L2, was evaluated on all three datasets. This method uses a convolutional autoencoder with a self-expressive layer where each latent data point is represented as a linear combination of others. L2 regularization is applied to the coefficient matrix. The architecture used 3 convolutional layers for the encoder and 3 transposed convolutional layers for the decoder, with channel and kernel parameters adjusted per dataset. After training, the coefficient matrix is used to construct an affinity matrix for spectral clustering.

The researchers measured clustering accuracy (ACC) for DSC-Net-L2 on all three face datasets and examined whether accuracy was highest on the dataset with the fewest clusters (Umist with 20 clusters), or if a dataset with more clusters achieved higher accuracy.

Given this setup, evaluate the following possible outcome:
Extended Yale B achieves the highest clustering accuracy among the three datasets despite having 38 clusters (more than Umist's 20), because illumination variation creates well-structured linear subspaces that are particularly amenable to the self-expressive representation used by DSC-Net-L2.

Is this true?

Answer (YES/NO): YES